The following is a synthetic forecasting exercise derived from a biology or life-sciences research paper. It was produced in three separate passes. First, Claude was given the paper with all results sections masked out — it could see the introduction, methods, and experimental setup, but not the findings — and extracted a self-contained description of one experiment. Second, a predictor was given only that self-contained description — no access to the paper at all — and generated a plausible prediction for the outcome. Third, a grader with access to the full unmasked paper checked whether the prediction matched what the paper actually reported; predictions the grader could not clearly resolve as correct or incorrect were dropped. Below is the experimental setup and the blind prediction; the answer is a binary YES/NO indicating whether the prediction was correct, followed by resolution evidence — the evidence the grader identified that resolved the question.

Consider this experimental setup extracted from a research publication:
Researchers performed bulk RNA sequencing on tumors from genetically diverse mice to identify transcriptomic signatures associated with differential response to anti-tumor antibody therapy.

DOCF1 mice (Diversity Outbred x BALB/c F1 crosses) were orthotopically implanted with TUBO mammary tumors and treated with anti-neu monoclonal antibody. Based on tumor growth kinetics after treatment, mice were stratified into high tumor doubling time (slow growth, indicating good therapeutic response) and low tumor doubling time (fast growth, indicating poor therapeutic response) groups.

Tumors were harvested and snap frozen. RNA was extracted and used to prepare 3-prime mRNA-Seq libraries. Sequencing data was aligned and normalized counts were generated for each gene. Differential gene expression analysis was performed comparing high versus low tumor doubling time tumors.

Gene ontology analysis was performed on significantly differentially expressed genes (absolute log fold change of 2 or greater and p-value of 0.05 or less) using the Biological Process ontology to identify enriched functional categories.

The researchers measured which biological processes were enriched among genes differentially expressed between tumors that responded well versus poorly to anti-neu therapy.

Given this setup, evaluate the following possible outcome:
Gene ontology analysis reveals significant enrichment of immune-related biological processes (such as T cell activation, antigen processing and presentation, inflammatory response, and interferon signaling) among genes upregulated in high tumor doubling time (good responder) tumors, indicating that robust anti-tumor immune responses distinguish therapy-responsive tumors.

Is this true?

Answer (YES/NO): NO